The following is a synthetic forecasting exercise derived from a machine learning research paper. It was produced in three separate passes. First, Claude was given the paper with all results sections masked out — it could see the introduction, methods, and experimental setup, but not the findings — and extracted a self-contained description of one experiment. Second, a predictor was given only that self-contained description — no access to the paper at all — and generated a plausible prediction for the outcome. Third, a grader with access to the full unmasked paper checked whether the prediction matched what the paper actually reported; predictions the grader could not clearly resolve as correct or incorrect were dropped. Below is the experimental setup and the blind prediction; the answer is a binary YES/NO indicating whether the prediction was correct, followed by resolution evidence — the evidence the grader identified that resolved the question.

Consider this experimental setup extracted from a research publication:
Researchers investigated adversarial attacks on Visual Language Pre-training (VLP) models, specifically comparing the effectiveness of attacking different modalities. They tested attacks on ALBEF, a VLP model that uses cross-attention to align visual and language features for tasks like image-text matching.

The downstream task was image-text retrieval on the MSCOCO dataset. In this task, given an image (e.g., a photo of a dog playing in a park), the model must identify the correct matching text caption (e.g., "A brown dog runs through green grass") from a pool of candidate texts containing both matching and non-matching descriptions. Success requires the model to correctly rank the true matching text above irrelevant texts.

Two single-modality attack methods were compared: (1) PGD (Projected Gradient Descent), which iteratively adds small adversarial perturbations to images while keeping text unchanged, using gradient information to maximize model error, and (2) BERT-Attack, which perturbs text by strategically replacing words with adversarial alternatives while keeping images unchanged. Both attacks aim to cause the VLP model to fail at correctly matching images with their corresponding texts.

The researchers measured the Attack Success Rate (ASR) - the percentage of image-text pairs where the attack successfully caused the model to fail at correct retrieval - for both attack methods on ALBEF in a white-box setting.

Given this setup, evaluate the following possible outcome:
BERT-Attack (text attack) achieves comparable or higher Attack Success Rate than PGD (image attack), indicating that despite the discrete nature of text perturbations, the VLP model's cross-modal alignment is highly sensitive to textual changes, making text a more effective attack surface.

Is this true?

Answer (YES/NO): NO